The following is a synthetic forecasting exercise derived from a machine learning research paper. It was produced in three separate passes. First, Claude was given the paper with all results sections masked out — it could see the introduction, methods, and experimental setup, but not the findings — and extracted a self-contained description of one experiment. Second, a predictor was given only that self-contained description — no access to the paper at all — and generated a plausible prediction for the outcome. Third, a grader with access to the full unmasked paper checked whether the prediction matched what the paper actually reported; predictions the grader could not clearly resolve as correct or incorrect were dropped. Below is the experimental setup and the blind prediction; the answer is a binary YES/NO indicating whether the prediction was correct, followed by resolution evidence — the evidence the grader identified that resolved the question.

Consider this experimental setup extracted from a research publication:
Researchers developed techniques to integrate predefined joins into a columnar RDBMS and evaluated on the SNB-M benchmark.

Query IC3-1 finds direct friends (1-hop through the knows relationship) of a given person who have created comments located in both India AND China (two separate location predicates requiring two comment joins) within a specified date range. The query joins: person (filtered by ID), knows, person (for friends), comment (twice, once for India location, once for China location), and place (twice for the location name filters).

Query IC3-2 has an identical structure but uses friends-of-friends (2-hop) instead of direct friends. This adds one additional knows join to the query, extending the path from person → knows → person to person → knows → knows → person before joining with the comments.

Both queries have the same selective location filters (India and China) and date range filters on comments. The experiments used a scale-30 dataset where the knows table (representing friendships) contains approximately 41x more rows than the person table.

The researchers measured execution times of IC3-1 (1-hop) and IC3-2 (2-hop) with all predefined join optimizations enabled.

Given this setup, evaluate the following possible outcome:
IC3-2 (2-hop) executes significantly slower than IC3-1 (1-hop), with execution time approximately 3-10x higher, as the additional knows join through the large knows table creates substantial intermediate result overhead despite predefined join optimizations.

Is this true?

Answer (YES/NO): NO